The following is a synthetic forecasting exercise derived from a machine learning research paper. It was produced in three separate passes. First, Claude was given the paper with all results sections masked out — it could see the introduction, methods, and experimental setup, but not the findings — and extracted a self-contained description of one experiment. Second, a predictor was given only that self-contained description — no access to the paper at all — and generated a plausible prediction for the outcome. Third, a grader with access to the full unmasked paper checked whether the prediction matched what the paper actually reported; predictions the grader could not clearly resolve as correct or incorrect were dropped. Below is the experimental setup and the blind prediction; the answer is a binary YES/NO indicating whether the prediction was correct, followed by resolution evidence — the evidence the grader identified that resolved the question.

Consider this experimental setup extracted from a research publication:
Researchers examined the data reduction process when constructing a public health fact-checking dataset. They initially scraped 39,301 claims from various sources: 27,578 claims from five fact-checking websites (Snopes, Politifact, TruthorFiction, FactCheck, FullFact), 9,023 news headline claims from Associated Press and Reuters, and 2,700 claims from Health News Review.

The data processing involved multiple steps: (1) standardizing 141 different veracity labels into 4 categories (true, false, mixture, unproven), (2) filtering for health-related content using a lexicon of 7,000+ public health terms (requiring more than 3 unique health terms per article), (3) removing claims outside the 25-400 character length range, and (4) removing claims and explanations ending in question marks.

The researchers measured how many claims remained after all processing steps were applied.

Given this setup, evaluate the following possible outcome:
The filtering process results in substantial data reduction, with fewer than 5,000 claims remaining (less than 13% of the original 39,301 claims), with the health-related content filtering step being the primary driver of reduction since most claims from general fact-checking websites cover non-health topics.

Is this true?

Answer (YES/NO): NO